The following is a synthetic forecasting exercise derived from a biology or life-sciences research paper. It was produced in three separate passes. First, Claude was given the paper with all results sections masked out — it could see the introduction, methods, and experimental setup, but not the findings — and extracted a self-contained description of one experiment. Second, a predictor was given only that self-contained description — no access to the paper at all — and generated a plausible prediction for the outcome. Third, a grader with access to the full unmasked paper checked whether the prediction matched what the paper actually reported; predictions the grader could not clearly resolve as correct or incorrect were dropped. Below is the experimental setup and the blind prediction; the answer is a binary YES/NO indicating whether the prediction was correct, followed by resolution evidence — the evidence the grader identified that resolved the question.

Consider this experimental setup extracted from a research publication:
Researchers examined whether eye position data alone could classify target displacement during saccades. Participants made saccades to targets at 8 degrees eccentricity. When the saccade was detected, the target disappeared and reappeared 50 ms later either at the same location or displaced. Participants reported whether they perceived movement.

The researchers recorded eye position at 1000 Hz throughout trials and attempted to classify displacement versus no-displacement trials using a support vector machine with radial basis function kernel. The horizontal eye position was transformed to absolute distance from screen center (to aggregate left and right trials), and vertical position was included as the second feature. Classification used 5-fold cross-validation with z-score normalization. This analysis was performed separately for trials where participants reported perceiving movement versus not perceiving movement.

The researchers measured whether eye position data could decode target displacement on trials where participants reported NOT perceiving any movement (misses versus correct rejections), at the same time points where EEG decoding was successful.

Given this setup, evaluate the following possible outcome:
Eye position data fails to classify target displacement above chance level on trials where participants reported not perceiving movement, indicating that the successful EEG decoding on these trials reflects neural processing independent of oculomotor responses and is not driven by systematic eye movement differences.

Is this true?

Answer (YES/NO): NO